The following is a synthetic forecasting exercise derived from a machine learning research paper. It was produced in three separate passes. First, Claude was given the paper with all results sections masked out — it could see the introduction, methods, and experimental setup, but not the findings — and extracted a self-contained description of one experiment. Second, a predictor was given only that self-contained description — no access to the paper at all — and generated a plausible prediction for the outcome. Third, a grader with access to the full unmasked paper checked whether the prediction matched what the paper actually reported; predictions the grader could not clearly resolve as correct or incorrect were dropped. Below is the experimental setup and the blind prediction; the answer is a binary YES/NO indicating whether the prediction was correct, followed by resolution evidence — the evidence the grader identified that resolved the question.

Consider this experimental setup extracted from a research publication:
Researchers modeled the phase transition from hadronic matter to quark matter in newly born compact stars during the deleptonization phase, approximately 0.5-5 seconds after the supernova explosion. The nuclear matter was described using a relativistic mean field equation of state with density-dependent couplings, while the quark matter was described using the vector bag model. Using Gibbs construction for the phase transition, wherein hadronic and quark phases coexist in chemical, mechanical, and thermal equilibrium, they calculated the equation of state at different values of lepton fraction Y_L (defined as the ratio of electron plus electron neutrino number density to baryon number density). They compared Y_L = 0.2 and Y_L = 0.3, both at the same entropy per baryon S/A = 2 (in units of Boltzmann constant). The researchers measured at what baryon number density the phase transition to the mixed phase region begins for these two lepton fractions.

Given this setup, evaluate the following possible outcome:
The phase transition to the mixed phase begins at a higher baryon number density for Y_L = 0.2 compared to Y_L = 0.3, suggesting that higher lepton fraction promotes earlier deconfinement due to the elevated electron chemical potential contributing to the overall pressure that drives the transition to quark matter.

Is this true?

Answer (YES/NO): NO